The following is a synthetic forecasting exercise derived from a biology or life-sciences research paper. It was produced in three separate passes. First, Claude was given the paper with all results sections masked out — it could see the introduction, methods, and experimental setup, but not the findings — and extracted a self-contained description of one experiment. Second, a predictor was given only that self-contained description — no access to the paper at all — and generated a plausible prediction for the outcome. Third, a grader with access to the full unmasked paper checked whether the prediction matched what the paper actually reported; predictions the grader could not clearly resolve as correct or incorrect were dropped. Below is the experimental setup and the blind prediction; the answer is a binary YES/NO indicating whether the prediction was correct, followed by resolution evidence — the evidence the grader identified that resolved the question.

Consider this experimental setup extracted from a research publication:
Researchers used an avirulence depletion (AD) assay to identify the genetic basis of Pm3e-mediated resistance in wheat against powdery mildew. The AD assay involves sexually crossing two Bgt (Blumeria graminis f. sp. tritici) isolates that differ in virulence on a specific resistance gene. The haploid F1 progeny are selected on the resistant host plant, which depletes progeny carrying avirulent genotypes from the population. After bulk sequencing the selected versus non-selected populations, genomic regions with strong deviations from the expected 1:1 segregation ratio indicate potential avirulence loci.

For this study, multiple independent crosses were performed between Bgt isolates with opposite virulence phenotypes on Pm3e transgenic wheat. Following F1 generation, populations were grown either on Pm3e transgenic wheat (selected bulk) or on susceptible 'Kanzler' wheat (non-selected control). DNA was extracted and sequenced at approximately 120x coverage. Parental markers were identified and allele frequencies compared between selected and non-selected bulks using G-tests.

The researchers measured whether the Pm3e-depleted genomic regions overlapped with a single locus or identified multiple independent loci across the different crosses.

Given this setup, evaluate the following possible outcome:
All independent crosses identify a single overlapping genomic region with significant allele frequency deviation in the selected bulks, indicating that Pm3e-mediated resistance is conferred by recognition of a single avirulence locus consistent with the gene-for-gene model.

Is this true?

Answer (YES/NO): NO